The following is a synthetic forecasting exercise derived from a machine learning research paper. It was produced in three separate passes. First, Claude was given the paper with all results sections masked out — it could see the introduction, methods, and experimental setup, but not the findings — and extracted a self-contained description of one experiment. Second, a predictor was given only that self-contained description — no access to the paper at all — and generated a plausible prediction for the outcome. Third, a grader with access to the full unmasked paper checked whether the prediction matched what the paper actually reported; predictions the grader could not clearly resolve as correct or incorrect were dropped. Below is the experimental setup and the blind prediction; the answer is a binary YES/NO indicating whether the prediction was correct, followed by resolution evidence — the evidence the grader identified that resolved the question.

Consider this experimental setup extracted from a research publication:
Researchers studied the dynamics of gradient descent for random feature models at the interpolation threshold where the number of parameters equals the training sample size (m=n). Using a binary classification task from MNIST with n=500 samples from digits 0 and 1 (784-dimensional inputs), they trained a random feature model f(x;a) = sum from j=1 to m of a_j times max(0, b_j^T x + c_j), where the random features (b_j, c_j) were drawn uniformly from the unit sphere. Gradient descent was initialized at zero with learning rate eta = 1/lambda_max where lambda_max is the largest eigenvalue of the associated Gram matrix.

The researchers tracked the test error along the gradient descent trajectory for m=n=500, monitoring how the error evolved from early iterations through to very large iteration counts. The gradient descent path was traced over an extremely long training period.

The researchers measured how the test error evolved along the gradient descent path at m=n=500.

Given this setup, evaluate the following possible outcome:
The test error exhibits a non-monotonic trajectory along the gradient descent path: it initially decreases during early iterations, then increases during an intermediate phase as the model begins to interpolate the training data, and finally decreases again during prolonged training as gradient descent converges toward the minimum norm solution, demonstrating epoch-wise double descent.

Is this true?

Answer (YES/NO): NO